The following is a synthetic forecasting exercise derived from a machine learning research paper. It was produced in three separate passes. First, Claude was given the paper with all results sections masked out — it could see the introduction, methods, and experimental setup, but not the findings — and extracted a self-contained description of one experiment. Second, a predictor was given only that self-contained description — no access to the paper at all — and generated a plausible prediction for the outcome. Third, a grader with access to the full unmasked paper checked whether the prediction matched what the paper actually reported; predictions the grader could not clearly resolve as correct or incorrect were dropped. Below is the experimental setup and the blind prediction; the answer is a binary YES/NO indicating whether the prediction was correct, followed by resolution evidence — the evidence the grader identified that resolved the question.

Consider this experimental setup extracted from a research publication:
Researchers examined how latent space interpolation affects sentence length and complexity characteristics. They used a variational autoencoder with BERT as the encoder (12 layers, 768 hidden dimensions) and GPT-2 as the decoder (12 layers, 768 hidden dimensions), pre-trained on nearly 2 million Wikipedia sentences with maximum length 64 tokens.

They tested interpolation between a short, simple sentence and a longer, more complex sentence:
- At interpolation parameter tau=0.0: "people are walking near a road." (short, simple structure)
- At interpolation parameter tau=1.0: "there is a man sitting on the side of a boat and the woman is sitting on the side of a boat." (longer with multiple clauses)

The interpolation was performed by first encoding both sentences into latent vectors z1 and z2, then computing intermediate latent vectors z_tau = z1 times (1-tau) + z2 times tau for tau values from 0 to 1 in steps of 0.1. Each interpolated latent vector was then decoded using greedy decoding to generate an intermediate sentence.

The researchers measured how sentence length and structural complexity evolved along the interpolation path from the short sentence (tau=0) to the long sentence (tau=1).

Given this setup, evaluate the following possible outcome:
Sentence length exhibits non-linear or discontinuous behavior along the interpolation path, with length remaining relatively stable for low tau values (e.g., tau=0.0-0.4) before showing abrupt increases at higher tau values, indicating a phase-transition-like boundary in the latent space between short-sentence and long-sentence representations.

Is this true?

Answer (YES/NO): NO